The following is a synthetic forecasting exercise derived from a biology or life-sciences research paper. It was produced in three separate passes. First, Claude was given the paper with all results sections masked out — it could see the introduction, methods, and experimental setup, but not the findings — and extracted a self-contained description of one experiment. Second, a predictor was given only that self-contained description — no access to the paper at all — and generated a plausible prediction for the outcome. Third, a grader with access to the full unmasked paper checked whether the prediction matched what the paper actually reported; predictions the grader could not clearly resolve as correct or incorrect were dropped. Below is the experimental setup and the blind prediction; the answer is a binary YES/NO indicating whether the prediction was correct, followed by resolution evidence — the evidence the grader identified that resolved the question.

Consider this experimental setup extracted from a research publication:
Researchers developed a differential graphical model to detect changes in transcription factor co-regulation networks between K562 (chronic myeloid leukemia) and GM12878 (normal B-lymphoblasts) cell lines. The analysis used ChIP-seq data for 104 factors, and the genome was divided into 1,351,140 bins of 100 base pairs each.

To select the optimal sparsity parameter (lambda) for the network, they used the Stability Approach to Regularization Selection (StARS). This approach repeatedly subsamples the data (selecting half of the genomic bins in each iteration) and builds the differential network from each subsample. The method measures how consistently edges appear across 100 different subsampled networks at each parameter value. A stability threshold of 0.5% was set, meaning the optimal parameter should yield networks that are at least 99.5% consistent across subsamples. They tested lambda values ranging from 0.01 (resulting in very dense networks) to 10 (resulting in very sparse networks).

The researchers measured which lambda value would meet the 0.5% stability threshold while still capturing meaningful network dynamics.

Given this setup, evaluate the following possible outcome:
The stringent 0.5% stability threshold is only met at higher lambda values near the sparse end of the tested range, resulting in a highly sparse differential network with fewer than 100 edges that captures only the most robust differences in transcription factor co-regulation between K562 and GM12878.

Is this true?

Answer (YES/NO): NO